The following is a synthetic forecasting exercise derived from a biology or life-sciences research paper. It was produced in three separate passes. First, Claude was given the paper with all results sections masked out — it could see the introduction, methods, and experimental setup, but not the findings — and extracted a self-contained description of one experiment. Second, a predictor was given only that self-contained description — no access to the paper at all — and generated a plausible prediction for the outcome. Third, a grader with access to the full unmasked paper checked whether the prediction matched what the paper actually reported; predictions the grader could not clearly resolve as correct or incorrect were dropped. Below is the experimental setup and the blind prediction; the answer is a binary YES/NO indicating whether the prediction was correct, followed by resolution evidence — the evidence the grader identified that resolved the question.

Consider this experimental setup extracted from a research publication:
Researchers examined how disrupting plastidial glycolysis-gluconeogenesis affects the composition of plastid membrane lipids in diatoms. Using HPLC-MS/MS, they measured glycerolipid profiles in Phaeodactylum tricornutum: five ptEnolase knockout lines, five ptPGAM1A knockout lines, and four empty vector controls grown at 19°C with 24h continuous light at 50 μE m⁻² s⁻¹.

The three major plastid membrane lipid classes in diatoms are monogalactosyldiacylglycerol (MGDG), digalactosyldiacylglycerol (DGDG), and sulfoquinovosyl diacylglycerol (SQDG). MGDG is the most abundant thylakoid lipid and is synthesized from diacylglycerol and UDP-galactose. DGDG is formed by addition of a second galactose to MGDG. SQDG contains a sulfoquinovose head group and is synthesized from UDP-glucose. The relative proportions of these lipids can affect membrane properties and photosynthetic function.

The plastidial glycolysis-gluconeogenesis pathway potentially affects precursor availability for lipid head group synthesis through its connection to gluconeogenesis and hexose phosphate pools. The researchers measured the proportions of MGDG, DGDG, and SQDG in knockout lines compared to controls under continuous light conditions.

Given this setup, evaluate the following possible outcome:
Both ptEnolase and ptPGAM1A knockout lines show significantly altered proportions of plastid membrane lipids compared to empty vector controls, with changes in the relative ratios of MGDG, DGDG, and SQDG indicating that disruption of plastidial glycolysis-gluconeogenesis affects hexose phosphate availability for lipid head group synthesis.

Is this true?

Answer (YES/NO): NO